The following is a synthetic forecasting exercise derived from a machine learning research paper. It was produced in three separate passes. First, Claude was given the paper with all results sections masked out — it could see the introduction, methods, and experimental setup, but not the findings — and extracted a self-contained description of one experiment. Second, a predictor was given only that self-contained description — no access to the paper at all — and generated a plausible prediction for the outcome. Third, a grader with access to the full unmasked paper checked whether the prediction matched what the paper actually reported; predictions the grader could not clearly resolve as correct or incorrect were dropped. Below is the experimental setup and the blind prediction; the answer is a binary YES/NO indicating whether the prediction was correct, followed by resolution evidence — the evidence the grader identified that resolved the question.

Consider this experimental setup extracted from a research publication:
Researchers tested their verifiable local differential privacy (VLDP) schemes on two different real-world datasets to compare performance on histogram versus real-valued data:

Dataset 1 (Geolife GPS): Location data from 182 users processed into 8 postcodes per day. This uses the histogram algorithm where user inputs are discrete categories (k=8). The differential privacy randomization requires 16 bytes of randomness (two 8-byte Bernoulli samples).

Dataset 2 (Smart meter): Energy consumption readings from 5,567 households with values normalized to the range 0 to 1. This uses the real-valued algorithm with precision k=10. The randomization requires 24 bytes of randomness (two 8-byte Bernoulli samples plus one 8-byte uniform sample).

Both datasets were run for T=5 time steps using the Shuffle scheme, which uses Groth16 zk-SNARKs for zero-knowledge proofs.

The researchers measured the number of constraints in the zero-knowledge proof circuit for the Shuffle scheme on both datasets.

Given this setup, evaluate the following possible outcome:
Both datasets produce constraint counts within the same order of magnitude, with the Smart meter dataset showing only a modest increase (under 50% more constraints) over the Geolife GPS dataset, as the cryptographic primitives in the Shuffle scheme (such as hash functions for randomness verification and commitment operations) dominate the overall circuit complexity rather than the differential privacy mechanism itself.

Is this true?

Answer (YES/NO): YES